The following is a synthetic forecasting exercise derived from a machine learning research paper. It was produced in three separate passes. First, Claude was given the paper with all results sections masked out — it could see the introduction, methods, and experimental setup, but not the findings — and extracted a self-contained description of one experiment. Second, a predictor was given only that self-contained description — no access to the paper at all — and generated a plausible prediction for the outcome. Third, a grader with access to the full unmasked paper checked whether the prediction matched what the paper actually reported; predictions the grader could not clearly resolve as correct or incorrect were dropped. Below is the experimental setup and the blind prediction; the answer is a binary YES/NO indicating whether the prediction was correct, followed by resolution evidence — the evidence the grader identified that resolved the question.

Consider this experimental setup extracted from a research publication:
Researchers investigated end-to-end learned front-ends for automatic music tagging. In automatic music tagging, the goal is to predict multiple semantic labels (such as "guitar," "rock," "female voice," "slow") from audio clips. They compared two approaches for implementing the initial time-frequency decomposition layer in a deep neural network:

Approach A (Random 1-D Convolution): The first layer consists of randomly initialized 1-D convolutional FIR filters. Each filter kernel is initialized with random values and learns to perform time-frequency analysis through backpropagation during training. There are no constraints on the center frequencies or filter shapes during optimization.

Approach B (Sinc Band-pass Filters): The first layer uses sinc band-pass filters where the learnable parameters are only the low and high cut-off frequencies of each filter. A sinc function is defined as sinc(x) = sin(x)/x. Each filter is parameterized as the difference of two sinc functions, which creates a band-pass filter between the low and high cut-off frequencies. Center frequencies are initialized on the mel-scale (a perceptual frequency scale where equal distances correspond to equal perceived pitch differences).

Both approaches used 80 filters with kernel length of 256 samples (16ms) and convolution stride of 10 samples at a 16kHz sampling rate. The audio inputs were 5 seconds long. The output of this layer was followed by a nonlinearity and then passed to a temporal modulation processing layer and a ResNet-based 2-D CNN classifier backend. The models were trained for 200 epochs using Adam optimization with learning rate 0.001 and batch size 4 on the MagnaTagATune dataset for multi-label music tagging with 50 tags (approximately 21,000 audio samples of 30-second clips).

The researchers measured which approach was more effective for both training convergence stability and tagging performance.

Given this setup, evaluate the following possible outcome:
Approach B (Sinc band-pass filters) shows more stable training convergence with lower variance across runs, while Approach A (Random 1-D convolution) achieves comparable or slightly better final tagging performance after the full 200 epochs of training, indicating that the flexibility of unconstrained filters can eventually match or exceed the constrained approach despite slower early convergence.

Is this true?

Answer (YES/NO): NO